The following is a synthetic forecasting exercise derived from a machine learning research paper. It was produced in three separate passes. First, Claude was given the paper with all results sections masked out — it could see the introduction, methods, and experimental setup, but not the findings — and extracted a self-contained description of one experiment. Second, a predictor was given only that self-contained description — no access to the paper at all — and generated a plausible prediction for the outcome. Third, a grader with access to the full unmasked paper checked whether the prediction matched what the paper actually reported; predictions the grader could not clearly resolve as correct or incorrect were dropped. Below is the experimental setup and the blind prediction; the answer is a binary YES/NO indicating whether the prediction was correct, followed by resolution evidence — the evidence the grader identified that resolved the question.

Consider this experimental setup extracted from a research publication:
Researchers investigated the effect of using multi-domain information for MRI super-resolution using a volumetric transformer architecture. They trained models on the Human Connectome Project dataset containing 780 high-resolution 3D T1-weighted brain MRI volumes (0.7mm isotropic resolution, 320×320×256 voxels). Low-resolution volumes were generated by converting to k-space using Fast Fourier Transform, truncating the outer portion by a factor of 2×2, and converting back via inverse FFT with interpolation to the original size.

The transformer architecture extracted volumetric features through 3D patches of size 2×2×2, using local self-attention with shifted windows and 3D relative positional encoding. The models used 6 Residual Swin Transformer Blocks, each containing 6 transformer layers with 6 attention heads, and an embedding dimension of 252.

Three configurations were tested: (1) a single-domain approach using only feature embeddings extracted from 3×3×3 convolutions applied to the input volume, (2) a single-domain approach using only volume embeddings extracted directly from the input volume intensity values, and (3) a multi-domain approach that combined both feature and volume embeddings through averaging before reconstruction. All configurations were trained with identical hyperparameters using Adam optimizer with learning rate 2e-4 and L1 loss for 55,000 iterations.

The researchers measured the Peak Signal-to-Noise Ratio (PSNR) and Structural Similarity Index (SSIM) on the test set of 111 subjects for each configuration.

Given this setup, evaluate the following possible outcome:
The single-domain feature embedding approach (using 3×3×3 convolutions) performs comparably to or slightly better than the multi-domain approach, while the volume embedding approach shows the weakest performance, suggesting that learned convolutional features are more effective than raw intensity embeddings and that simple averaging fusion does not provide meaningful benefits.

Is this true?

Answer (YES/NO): NO